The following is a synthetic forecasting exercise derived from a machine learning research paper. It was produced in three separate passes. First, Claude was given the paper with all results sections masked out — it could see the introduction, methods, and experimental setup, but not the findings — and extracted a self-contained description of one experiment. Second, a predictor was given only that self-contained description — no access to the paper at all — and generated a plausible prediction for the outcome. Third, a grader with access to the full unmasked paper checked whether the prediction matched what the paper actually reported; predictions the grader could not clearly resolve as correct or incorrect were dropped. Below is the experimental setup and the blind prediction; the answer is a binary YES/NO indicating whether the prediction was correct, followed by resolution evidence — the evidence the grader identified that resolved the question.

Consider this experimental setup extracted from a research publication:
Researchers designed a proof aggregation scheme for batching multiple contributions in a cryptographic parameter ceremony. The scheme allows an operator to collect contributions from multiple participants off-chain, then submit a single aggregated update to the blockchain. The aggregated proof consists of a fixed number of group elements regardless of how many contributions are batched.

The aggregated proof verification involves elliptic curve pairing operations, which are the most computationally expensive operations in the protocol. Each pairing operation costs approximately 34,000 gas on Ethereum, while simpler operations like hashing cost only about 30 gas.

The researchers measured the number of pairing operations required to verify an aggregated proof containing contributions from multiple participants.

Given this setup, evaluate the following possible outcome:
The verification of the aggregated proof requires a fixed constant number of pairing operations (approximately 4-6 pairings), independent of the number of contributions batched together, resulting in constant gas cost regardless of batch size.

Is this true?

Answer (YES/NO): NO